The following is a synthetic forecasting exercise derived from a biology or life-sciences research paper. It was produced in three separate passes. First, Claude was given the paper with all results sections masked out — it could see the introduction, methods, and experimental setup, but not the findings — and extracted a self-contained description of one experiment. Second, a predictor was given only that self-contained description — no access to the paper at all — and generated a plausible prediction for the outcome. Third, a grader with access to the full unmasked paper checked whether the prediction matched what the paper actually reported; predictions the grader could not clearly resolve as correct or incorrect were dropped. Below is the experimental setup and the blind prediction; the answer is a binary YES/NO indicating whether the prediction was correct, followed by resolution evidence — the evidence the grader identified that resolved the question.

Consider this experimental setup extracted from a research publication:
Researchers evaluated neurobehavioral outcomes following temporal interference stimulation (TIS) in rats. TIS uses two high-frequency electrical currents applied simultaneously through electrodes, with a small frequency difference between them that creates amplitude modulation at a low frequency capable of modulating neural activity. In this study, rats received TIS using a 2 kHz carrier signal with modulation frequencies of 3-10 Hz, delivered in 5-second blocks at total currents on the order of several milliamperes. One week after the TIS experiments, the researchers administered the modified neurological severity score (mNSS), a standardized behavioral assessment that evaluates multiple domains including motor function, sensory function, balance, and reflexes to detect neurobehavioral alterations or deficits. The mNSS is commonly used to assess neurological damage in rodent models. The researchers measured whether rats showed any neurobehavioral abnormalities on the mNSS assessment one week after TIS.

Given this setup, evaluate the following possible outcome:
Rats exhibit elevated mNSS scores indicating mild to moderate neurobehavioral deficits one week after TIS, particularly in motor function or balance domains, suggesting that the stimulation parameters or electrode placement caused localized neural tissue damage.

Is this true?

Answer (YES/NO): NO